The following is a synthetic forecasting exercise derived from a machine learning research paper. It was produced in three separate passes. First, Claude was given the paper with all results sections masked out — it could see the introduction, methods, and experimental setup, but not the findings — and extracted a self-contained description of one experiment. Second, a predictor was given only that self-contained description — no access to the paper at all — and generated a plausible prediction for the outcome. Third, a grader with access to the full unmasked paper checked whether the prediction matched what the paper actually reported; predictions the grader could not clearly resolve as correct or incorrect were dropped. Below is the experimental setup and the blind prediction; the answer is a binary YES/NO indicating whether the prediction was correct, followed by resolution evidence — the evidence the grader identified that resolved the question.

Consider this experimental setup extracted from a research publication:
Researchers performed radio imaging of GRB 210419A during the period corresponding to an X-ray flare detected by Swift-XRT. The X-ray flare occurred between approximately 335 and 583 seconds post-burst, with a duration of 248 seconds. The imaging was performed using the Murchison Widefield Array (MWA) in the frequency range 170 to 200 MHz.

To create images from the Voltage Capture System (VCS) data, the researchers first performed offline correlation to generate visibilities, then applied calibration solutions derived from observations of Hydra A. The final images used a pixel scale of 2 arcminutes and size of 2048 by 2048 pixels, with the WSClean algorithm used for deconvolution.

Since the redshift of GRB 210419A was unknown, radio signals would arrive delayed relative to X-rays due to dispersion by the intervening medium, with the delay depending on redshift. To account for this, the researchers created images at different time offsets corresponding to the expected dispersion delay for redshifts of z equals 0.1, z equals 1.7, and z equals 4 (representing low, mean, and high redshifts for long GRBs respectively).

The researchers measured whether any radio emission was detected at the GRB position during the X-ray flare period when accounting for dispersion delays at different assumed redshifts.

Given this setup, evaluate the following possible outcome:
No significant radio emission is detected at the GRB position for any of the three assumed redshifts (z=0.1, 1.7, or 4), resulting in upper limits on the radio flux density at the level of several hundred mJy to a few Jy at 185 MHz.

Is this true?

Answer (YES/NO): YES